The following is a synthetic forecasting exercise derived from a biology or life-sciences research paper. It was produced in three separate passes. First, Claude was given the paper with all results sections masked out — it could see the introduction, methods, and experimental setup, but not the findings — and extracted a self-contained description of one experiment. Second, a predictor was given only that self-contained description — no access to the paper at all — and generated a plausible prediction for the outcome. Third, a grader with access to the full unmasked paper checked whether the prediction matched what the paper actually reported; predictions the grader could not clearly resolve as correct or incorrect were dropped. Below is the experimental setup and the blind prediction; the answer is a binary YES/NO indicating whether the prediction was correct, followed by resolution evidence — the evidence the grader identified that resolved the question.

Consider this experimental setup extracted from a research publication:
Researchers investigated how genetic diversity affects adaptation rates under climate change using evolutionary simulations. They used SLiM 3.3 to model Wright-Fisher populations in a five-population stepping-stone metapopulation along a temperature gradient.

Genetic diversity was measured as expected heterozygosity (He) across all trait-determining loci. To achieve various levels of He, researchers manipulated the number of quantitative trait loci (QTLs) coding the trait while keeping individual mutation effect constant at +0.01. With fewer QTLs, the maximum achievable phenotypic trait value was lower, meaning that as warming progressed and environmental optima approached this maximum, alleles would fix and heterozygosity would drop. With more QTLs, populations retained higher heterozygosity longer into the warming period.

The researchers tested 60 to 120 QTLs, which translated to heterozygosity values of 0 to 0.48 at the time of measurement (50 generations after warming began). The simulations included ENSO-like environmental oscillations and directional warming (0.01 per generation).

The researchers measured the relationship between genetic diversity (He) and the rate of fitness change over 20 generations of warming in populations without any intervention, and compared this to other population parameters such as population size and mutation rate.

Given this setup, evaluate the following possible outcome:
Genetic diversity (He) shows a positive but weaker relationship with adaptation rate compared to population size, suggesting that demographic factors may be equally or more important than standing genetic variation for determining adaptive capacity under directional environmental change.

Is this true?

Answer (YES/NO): NO